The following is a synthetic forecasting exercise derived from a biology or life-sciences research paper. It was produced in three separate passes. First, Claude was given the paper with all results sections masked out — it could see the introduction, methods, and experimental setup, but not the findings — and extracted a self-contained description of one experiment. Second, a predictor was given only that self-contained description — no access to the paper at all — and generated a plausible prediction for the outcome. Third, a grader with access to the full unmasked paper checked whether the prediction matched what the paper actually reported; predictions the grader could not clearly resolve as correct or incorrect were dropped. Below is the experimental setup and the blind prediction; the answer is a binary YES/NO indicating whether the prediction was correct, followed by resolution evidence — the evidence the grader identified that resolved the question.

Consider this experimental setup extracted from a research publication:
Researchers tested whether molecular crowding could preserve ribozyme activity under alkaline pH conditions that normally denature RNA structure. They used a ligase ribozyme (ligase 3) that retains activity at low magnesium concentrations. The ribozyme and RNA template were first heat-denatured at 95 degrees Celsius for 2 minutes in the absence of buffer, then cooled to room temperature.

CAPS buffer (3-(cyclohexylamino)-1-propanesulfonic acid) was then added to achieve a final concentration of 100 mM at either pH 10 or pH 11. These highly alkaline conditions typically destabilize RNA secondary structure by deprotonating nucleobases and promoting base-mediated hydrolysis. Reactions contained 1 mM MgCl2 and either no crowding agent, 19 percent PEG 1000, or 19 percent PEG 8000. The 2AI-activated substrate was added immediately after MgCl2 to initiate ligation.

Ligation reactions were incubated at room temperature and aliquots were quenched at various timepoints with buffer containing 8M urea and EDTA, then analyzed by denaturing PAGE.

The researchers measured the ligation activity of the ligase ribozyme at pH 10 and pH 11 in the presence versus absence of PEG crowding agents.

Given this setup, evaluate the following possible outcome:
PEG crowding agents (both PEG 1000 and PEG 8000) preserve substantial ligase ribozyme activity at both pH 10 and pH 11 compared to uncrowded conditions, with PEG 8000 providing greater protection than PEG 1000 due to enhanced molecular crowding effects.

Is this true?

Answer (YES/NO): NO